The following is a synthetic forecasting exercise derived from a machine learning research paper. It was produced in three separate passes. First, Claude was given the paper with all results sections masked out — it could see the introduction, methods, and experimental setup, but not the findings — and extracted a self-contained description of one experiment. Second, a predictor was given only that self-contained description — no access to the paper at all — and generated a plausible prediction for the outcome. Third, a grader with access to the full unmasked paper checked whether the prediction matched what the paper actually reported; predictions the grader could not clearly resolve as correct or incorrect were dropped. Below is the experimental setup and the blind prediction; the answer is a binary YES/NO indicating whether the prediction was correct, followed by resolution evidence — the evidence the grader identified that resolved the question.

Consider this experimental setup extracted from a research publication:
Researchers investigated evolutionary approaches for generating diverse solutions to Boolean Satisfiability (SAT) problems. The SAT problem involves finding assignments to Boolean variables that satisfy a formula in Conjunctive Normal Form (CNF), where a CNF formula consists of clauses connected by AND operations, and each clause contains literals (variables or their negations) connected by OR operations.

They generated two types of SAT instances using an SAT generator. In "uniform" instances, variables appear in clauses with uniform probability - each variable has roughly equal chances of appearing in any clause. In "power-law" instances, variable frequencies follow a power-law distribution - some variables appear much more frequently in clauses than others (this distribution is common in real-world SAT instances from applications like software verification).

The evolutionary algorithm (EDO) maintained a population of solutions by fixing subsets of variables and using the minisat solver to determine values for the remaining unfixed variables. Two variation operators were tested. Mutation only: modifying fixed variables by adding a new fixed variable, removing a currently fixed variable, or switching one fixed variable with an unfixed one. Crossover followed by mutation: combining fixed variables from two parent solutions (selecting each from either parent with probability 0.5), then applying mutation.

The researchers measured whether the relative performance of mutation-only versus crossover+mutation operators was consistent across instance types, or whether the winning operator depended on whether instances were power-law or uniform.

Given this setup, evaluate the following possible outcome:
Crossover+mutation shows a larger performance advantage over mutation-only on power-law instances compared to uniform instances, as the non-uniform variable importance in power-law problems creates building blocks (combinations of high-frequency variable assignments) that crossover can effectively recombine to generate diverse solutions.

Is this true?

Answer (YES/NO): NO